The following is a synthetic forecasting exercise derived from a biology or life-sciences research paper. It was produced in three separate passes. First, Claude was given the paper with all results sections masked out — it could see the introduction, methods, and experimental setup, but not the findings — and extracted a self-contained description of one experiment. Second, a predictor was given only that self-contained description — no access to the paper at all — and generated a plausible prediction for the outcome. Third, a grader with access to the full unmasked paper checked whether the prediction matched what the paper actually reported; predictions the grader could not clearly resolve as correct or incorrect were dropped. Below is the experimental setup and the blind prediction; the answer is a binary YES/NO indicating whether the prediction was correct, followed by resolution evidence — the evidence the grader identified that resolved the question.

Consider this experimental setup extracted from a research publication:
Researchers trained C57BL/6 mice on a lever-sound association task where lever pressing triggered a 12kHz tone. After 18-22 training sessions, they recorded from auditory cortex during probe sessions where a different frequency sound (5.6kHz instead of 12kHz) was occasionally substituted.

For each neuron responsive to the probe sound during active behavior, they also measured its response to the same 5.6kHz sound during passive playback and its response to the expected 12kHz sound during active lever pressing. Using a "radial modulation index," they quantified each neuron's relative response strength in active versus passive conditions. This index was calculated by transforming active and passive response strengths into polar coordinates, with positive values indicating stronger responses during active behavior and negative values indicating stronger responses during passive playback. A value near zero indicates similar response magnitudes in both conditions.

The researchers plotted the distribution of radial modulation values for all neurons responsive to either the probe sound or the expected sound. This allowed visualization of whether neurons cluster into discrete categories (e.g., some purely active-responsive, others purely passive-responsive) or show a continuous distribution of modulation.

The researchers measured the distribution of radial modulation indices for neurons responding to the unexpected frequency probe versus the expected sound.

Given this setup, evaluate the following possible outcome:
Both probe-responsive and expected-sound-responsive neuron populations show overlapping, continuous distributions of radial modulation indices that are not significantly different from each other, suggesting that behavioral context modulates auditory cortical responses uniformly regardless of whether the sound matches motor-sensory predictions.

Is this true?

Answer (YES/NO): NO